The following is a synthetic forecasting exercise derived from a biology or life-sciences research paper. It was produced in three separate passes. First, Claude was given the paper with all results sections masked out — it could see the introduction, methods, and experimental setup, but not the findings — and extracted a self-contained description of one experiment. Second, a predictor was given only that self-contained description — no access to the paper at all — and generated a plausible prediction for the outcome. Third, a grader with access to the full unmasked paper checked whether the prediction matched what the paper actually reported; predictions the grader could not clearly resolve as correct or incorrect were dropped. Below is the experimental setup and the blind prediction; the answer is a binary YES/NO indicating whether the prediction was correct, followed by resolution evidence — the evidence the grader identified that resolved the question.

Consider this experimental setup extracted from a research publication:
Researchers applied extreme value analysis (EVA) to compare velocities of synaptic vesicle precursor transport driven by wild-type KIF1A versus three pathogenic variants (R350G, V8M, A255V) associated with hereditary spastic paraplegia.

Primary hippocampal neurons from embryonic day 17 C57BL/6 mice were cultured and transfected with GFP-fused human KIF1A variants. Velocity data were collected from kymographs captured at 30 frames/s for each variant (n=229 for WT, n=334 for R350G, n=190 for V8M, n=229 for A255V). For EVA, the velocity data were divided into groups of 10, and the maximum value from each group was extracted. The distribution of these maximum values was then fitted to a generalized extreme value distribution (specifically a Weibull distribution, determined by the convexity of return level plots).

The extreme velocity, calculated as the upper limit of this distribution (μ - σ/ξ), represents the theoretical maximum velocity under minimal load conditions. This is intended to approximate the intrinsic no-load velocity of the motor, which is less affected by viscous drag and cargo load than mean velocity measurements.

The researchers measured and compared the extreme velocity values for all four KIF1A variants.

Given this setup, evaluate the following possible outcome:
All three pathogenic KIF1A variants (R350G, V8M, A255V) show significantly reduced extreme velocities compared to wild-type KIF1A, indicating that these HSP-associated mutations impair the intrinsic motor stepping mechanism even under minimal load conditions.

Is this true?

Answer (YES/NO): NO